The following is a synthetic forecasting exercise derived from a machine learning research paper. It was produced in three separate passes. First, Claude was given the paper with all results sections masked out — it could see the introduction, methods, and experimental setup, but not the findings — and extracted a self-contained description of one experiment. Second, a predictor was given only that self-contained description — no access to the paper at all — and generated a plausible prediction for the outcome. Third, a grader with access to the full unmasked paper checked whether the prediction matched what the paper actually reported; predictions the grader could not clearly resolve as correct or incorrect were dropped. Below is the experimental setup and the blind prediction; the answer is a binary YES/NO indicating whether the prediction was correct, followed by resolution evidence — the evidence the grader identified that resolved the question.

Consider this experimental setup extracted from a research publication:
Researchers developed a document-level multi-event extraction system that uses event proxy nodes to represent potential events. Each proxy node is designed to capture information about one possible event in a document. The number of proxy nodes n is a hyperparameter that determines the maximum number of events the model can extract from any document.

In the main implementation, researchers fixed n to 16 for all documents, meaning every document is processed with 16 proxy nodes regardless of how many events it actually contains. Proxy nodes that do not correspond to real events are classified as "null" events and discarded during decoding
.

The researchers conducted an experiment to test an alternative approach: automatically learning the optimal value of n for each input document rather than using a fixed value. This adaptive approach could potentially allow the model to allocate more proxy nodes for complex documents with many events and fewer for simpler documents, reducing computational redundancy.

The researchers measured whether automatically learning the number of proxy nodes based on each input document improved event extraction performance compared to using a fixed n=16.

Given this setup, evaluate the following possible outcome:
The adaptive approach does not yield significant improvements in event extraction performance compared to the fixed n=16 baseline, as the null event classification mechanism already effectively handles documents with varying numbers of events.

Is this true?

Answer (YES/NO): NO